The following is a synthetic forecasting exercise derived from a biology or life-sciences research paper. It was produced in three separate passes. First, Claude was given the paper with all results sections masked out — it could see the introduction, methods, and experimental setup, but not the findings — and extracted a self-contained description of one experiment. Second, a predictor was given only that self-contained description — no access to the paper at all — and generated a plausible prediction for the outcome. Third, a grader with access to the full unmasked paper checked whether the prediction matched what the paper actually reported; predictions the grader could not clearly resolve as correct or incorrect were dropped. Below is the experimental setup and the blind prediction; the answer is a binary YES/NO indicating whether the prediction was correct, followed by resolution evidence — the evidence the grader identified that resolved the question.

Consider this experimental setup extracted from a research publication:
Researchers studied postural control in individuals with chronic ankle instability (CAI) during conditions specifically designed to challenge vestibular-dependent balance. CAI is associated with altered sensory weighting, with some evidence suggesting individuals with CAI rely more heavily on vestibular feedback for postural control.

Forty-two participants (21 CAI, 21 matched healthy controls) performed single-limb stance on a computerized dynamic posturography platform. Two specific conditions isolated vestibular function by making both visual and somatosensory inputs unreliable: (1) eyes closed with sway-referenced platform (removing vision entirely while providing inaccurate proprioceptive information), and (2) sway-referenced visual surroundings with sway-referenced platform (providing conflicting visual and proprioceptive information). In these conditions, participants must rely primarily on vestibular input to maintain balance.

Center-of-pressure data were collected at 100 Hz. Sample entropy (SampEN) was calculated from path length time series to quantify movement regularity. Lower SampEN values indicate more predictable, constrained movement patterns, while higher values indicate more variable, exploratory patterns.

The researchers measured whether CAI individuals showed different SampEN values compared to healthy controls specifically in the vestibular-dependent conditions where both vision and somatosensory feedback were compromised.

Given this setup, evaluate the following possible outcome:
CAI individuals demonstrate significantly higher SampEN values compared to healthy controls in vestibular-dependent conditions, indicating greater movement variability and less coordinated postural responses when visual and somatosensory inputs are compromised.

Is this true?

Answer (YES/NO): NO